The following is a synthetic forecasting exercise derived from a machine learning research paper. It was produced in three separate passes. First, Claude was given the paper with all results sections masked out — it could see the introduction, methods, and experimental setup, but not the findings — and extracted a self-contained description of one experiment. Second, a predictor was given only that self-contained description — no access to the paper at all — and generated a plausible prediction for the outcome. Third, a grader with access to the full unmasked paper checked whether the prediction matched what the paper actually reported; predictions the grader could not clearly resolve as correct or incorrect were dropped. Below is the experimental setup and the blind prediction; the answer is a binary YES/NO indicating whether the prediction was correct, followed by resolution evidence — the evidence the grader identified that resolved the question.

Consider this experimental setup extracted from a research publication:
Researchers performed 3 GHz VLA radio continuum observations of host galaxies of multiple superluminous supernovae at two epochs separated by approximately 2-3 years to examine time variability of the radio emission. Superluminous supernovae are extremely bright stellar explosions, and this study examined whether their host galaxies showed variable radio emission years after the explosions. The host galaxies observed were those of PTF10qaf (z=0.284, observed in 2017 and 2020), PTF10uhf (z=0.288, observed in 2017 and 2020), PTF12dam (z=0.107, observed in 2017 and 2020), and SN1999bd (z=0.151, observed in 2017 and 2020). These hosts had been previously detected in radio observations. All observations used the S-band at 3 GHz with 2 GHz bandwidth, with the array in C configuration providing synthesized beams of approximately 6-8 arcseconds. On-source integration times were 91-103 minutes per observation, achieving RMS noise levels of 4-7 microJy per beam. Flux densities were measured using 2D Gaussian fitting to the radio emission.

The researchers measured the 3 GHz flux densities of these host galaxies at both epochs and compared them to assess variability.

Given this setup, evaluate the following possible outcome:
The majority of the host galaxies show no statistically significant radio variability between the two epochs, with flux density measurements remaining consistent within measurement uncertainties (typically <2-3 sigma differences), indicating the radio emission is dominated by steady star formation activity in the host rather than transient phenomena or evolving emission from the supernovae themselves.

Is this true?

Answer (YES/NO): YES